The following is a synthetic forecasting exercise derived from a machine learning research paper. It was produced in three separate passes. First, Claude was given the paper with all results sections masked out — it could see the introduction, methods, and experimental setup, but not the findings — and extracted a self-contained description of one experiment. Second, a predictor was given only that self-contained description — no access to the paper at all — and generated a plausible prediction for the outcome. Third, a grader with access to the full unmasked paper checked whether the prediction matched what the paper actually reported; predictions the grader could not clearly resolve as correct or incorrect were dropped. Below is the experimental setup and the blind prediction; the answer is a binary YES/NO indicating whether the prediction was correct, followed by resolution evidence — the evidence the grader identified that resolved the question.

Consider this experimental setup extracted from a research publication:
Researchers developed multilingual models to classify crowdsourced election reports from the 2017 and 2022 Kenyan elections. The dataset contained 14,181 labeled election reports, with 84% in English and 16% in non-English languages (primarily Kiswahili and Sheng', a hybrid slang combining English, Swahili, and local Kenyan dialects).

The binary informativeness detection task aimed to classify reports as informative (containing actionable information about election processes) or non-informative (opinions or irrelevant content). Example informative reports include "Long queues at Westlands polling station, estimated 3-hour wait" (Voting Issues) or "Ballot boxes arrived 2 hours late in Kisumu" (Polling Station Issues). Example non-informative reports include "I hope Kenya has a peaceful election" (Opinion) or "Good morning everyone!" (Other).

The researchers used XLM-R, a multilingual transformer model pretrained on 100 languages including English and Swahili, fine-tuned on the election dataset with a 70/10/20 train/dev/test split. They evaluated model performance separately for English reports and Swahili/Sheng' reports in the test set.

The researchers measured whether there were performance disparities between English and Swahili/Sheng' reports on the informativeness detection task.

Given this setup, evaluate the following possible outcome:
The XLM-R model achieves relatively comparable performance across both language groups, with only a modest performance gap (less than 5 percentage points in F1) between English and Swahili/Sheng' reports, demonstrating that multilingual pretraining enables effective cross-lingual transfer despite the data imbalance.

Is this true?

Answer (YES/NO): NO